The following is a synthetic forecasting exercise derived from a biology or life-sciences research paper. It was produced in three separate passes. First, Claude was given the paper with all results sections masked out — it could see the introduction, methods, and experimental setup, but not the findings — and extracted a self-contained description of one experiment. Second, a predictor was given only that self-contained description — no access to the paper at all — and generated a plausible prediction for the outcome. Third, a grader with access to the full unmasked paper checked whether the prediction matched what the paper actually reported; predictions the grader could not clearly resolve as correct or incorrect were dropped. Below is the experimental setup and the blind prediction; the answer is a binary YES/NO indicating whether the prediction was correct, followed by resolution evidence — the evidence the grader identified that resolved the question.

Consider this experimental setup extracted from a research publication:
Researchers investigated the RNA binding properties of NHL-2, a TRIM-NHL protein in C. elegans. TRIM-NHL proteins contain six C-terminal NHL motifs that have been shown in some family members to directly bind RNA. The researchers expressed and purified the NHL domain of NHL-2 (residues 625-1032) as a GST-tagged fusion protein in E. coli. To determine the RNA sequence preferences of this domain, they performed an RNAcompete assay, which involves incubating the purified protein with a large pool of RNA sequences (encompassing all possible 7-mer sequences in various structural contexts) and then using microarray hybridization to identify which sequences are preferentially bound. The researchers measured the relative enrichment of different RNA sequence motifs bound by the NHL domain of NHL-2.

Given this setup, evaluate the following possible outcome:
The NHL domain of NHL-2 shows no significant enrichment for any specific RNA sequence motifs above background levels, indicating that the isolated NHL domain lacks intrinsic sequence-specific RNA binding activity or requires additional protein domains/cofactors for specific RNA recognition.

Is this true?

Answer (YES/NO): NO